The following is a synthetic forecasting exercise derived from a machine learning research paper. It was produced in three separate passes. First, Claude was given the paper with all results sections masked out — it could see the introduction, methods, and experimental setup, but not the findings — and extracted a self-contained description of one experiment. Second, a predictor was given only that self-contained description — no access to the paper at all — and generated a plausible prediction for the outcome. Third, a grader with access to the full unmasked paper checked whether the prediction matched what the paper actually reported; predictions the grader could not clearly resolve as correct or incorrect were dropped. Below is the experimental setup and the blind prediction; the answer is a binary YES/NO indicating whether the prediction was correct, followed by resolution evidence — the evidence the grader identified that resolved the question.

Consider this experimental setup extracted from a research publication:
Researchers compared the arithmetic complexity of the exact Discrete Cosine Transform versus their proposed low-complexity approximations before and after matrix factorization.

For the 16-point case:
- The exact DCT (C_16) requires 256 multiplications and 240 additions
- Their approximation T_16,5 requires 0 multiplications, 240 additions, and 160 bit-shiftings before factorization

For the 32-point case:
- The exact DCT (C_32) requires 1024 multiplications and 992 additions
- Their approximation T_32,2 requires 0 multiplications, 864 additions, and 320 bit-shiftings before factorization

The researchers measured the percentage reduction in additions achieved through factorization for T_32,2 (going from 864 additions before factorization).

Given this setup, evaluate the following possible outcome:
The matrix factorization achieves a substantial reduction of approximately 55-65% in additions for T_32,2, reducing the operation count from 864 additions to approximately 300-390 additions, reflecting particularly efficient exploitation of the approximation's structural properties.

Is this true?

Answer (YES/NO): YES